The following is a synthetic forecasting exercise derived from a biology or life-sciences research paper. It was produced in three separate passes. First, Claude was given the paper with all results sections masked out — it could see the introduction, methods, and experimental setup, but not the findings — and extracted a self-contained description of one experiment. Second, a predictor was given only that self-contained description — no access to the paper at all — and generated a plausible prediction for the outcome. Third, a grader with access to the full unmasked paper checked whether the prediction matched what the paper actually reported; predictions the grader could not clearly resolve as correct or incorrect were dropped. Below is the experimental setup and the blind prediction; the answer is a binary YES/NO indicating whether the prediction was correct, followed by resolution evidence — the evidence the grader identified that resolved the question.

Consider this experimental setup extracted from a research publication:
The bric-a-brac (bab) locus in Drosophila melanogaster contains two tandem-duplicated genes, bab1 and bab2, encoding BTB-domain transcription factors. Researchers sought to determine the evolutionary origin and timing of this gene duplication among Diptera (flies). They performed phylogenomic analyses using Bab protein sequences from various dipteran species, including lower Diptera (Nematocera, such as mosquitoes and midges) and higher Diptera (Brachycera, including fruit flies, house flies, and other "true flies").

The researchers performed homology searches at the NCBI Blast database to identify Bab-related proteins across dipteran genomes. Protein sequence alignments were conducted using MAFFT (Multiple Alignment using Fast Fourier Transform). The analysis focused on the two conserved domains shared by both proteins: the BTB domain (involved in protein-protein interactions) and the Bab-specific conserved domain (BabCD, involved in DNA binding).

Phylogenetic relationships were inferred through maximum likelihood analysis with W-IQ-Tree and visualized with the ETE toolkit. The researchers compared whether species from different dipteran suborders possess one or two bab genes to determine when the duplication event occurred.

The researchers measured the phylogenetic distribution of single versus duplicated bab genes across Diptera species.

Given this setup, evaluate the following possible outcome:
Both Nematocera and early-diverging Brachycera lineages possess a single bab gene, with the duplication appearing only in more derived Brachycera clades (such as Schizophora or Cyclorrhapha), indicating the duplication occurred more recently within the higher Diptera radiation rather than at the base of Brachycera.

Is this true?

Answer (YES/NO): YES